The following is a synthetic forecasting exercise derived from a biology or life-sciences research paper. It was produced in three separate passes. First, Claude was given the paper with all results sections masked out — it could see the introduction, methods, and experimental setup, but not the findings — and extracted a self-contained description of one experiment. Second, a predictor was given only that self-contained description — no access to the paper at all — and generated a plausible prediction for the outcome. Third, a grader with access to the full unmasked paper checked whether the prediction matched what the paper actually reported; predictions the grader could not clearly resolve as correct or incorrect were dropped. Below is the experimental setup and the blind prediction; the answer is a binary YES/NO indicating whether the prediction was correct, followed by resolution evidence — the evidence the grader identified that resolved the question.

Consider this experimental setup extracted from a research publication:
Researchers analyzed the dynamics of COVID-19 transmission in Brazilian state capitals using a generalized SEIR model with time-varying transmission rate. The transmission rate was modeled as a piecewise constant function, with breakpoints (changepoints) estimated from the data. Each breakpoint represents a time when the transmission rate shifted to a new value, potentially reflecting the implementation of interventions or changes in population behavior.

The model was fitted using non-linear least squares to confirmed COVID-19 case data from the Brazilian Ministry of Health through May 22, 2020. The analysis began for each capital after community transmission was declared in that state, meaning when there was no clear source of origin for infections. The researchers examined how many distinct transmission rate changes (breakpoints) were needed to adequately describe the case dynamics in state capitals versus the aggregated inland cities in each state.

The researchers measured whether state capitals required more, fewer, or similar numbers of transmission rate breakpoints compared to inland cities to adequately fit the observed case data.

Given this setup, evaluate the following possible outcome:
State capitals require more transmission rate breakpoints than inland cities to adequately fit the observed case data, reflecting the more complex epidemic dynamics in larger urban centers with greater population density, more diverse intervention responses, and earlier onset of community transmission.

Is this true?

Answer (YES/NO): NO